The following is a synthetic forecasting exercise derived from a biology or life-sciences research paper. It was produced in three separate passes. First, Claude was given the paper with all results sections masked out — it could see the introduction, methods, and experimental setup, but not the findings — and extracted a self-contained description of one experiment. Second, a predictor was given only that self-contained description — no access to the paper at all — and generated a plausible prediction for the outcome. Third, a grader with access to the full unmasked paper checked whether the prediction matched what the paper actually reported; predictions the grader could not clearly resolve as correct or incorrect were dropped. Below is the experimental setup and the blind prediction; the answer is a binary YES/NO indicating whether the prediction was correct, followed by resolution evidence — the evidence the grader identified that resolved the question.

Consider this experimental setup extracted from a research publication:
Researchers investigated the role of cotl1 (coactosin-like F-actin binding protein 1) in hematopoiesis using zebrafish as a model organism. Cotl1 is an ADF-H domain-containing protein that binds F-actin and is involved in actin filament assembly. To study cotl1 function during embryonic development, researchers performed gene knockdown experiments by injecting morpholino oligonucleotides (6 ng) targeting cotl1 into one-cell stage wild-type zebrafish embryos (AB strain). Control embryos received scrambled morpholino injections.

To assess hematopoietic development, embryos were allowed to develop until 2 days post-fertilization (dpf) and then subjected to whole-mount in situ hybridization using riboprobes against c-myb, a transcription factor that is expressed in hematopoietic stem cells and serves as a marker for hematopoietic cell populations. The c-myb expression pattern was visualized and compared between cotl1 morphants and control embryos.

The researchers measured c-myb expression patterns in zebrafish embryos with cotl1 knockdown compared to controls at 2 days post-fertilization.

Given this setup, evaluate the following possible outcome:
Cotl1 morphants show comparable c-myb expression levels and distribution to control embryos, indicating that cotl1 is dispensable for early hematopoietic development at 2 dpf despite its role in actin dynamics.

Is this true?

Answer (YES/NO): NO